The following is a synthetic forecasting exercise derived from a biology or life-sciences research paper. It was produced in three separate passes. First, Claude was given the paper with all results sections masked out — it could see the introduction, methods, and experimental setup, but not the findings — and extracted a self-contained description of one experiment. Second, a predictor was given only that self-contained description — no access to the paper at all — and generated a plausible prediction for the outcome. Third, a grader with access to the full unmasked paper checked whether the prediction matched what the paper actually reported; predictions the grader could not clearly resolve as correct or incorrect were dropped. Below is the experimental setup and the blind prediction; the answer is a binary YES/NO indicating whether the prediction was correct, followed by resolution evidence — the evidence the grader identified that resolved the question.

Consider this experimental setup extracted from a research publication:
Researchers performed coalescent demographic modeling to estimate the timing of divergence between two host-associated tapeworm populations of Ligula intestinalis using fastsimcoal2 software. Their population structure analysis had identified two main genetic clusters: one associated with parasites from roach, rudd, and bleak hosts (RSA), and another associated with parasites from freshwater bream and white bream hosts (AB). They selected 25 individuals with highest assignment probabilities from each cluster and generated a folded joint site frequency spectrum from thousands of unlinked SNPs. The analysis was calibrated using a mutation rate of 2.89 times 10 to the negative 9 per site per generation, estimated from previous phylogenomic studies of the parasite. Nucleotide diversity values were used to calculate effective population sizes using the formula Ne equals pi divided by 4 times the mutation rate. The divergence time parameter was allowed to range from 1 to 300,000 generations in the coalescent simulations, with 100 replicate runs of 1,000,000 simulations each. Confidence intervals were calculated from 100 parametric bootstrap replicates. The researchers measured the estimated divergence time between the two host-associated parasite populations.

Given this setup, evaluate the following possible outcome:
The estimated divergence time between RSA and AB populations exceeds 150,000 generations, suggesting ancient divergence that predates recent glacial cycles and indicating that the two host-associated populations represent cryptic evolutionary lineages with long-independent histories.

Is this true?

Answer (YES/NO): NO